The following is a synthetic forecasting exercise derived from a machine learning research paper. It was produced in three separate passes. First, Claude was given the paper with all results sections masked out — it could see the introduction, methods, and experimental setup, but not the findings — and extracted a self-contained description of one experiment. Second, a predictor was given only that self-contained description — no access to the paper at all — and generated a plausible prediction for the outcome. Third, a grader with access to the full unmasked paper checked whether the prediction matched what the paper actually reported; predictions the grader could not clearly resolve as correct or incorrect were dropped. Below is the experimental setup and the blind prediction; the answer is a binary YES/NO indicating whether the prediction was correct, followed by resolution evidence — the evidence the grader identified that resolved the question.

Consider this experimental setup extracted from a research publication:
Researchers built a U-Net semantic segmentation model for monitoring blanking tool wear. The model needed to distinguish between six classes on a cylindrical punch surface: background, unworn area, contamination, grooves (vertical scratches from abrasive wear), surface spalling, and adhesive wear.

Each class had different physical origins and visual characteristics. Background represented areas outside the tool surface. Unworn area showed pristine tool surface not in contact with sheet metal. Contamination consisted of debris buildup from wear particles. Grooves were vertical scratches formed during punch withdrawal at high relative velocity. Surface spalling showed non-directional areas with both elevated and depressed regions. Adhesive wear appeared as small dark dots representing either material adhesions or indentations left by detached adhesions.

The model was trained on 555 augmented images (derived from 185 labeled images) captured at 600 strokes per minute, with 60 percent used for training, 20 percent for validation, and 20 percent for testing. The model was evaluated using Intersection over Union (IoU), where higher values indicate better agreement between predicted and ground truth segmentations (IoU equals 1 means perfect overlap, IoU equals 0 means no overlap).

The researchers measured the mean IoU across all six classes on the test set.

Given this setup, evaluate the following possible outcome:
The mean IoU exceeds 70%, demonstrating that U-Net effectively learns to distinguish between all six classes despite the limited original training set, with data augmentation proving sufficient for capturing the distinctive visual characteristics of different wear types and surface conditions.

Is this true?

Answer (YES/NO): YES